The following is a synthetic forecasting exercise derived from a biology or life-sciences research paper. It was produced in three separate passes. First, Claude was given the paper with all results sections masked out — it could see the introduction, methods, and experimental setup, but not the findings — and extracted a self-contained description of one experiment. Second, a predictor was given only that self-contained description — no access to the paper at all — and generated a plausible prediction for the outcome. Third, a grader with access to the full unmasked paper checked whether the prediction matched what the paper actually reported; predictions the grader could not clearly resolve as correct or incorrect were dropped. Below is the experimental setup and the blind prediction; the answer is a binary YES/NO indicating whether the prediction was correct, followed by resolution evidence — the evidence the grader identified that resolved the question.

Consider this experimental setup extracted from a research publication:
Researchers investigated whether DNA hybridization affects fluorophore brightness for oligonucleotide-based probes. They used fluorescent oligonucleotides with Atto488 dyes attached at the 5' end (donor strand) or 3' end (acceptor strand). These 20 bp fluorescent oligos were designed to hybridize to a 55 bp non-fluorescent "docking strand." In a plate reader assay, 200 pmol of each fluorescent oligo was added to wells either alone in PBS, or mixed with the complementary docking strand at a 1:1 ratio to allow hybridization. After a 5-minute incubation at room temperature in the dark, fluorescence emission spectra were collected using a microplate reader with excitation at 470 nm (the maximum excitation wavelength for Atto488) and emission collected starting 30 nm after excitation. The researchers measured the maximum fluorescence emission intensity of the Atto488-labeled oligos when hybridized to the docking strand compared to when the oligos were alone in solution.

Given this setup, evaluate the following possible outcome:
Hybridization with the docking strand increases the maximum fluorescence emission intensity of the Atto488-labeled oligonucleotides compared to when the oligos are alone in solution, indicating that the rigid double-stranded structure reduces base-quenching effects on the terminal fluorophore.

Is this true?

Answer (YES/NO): NO